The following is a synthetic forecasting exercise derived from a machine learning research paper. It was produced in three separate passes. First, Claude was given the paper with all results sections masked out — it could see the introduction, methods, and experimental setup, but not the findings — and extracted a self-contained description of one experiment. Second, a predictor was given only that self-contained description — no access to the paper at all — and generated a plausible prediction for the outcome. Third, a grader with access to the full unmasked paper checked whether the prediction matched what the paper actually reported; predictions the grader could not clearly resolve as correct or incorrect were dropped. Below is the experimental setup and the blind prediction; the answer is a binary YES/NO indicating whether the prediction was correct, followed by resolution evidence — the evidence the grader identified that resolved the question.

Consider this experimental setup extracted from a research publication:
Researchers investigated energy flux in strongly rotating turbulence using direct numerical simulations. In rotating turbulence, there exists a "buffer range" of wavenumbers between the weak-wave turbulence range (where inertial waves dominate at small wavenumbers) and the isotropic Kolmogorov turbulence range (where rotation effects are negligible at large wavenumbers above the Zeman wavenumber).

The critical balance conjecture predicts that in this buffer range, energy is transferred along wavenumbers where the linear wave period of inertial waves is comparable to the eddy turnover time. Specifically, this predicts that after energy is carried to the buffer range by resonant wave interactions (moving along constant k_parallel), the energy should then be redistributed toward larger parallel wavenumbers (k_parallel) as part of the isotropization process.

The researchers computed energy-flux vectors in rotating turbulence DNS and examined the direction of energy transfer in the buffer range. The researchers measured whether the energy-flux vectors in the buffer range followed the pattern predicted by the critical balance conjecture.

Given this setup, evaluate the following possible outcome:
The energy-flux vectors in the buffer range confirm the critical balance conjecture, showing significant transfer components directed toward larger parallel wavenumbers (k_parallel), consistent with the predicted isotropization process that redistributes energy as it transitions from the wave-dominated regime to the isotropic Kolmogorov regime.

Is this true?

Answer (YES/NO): NO